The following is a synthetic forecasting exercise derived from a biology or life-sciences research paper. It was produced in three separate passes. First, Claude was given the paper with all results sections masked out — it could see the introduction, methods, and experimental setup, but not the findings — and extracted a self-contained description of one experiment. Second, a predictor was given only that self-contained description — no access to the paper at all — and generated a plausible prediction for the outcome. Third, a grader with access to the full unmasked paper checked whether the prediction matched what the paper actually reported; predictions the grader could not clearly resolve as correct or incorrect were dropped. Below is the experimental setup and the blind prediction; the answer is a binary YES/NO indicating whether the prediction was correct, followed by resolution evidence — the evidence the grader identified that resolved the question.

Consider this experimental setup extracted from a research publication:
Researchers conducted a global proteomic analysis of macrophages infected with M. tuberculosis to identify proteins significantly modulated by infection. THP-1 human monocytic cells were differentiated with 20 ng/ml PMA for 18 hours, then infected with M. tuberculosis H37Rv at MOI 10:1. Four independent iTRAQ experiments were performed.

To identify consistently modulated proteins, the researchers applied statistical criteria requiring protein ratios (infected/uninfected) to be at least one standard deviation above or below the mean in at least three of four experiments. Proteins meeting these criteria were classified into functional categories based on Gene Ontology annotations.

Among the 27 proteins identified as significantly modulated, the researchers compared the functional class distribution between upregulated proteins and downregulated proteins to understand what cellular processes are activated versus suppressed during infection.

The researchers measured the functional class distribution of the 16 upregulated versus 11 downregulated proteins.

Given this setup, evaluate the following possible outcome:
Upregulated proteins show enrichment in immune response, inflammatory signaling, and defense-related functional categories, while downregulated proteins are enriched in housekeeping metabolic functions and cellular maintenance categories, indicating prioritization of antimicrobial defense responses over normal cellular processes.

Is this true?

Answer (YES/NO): NO